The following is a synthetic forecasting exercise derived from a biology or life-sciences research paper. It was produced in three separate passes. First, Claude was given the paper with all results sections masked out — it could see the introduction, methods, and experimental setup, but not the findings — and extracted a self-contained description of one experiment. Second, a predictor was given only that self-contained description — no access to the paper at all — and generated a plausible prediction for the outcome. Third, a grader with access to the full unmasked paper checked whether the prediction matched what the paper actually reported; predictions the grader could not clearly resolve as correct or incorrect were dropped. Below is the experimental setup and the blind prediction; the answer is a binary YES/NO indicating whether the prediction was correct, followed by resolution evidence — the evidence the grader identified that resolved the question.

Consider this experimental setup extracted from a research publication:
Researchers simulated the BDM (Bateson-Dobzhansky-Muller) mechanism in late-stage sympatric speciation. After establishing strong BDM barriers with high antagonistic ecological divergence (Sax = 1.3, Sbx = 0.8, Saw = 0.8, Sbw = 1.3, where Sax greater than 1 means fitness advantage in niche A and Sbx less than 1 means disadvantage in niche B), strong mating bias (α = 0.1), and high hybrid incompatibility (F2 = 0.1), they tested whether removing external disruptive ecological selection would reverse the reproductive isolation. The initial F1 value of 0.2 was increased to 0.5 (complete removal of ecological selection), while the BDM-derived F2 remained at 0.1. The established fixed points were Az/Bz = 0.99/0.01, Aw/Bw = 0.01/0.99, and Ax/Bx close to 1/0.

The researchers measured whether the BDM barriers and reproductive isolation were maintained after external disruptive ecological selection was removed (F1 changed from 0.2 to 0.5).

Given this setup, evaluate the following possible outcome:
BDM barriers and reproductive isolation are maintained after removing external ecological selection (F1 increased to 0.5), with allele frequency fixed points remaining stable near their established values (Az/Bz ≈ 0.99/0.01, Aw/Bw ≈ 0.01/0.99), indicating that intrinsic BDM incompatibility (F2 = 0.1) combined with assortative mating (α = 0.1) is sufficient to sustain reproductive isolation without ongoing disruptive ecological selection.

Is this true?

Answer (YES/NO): YES